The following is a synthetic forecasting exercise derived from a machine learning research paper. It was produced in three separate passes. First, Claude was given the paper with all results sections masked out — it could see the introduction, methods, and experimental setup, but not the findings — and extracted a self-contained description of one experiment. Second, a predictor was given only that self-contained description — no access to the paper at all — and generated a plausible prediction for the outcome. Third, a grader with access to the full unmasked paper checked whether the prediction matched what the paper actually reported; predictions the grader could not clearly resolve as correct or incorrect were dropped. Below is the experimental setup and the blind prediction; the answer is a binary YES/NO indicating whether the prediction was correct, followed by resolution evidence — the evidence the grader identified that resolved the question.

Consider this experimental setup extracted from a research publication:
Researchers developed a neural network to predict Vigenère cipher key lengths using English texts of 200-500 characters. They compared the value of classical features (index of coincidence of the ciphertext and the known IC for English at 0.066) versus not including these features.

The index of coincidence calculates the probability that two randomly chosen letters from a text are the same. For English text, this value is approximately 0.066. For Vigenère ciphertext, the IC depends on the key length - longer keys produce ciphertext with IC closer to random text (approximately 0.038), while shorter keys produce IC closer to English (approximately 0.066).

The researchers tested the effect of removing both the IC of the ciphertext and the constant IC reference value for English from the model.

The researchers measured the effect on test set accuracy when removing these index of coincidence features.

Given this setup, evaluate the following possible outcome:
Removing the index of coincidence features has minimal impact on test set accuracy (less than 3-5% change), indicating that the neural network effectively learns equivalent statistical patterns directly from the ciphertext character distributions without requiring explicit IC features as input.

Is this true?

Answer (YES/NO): YES